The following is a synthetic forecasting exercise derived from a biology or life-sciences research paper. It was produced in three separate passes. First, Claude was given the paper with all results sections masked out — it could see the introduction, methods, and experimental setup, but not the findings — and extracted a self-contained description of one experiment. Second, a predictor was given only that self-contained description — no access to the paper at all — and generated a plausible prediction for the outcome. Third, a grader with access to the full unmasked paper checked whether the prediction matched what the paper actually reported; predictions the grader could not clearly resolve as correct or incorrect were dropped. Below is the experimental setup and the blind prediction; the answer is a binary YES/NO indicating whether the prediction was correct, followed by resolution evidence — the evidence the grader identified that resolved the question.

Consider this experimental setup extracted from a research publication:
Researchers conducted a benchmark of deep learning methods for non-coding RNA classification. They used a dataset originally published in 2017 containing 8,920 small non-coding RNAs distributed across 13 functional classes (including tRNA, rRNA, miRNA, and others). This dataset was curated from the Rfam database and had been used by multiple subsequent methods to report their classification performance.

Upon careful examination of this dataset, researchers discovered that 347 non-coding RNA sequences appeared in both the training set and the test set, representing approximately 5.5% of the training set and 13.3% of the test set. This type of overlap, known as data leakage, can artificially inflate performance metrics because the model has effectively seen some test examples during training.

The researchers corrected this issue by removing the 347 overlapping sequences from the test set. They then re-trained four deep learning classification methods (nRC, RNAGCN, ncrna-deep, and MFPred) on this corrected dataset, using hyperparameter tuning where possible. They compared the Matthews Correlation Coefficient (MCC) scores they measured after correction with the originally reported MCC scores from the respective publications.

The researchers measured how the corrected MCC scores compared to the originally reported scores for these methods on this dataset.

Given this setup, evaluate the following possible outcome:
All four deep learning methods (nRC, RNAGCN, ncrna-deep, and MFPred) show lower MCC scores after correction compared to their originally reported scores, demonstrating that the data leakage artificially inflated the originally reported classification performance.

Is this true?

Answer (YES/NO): NO